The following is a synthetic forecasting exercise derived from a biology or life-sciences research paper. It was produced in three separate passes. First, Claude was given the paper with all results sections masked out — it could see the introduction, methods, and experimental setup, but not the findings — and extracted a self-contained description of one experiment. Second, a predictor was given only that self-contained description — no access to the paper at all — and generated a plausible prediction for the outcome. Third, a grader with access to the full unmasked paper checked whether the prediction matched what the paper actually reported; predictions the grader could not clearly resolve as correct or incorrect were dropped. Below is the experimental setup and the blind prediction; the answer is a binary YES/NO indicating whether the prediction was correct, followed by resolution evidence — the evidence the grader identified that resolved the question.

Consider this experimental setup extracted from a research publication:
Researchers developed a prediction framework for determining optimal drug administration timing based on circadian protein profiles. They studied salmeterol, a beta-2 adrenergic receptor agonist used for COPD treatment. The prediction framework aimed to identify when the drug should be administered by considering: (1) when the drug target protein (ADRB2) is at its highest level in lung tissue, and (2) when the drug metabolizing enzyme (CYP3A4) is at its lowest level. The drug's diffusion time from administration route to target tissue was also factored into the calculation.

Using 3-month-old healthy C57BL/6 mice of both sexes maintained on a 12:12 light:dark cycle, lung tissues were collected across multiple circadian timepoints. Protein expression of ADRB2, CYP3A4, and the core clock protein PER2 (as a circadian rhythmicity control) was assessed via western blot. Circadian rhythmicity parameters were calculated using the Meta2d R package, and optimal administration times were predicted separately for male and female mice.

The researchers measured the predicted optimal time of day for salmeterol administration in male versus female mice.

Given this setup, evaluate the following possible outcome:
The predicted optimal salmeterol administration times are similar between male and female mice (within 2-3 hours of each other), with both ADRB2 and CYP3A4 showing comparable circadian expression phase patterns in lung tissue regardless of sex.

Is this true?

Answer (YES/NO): NO